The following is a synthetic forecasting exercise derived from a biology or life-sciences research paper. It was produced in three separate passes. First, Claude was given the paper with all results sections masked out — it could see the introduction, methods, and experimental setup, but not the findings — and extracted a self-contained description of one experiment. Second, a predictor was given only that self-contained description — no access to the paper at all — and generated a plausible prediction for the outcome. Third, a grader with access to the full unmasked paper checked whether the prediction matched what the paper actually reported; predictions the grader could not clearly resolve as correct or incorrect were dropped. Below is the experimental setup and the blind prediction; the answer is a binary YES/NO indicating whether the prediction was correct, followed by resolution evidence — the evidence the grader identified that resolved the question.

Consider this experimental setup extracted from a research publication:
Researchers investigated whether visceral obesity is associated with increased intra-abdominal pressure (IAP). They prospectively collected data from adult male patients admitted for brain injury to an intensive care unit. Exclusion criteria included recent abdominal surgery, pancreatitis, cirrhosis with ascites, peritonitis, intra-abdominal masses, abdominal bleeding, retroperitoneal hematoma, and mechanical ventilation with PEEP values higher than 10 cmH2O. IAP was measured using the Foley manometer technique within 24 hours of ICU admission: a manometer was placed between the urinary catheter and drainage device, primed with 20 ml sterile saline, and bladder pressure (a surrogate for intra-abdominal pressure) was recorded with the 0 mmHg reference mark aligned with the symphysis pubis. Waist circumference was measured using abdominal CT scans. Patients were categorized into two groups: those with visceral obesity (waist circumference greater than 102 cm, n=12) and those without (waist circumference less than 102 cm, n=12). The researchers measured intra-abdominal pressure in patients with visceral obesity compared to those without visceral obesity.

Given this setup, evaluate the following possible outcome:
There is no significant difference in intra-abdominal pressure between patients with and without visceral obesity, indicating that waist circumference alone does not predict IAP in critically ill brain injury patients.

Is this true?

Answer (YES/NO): NO